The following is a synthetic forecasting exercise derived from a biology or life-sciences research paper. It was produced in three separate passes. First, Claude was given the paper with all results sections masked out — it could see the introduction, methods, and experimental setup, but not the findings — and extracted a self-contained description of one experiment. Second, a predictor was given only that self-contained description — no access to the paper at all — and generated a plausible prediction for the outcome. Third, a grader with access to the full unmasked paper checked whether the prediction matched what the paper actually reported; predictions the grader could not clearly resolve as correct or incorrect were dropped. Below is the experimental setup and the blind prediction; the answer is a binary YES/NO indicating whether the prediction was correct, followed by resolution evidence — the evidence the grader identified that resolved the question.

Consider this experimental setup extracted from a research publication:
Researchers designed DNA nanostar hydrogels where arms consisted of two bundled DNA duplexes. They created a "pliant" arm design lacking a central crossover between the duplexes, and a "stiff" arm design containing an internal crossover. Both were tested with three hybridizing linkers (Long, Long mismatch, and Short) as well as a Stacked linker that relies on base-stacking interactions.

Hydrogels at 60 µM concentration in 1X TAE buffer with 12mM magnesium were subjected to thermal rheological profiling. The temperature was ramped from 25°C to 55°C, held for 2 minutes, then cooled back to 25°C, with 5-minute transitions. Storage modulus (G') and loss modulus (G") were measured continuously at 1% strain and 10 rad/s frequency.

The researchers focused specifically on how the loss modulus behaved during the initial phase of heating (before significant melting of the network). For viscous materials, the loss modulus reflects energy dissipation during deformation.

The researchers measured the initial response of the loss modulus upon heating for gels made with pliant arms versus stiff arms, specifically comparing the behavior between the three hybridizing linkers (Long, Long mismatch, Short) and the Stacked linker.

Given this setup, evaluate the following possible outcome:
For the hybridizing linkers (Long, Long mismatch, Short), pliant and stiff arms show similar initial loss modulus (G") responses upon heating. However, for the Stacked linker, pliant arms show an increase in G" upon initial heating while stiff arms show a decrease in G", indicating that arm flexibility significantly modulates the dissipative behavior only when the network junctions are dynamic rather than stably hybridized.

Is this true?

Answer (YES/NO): NO